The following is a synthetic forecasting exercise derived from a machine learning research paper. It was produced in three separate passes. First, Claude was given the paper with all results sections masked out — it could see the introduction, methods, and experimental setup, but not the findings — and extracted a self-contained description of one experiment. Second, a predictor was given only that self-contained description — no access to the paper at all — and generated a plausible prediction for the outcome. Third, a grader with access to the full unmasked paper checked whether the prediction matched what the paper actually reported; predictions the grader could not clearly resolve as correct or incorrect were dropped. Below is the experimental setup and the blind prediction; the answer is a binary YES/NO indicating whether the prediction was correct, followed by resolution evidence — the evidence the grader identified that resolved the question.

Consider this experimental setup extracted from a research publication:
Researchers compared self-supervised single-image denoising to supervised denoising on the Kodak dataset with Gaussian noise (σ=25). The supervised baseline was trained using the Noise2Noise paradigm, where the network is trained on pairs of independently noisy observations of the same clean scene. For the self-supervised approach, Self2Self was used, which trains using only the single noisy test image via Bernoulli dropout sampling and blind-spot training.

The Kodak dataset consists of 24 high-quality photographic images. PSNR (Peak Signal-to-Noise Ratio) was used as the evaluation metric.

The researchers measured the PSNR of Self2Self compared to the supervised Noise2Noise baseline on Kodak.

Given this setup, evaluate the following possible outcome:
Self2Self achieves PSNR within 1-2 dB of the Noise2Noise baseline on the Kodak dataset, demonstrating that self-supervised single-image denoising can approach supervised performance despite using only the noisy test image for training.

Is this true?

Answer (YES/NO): YES